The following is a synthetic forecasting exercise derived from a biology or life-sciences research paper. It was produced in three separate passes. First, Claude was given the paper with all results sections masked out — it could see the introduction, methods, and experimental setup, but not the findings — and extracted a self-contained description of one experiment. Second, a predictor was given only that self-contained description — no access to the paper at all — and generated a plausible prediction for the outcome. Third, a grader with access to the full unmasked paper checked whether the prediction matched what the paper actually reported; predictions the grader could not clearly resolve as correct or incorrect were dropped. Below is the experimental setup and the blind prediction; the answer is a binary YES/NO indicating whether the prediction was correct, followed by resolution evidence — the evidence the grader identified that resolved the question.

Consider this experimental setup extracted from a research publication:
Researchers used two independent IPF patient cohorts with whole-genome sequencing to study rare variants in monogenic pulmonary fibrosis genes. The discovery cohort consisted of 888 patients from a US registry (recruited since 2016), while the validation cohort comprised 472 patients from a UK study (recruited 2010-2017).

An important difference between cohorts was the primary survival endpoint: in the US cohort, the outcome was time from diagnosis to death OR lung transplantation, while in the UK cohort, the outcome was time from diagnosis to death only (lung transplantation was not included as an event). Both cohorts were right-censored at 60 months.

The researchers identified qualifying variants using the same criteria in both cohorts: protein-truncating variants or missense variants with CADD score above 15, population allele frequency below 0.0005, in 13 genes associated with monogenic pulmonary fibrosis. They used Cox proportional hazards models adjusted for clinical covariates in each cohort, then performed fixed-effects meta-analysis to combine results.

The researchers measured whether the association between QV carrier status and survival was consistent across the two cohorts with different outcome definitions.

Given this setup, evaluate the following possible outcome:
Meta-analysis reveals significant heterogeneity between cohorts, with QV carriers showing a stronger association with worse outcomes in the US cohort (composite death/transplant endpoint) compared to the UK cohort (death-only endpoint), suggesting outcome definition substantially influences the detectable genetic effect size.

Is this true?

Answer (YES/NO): NO